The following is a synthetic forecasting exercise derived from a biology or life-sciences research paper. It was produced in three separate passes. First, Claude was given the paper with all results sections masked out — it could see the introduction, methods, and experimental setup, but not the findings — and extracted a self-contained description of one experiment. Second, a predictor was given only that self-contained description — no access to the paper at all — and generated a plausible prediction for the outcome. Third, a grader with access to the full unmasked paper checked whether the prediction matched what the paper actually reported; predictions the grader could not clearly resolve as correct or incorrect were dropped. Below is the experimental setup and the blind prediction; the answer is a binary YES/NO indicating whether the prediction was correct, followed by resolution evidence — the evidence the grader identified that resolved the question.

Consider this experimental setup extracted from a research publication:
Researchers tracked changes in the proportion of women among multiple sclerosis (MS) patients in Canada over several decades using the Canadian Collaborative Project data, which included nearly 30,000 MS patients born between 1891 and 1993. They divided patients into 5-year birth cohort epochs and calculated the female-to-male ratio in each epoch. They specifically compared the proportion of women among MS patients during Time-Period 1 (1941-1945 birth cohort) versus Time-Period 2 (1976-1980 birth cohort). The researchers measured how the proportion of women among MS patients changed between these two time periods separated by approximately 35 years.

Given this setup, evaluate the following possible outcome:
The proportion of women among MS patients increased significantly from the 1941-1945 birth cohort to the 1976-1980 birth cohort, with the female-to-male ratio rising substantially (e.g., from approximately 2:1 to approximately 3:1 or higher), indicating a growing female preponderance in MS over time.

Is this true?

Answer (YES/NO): YES